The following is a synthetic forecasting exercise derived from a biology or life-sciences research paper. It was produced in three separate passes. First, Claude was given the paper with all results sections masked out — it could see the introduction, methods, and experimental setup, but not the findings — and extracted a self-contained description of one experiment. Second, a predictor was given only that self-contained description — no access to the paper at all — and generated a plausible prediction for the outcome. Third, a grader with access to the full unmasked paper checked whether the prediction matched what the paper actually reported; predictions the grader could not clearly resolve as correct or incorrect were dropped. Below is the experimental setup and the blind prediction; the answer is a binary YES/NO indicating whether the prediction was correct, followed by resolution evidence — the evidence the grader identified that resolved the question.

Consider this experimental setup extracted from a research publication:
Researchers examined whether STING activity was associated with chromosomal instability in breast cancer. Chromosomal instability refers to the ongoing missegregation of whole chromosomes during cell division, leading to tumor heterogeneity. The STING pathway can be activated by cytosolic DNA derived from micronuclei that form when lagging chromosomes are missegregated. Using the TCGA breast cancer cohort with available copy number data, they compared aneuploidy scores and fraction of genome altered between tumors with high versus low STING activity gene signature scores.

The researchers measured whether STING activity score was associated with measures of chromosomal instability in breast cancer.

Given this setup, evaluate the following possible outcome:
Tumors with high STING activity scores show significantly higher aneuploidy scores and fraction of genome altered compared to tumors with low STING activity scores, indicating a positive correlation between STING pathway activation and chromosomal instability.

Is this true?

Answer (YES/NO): NO